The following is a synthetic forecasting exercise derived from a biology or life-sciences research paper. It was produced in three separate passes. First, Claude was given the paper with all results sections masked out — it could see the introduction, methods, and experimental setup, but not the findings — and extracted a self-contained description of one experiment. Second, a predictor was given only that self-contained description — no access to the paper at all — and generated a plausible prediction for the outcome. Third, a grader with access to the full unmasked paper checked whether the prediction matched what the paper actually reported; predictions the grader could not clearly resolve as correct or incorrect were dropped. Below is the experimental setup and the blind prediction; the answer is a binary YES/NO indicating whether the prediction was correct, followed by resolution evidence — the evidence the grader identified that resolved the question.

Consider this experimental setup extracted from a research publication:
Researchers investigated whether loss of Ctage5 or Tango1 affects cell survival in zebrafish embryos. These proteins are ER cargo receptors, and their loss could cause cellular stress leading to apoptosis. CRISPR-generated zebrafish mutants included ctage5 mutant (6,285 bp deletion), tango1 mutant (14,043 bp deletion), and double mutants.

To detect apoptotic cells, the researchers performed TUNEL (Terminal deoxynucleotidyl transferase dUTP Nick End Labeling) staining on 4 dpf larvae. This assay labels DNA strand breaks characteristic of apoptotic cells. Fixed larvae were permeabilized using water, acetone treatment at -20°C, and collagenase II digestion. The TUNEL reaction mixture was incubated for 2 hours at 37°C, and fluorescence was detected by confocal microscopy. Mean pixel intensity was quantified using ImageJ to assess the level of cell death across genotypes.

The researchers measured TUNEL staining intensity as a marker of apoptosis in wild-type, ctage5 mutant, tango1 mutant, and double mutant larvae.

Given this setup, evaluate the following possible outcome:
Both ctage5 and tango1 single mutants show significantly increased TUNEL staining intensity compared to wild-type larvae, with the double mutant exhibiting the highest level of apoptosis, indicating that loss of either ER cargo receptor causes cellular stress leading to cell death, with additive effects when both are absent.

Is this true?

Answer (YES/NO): NO